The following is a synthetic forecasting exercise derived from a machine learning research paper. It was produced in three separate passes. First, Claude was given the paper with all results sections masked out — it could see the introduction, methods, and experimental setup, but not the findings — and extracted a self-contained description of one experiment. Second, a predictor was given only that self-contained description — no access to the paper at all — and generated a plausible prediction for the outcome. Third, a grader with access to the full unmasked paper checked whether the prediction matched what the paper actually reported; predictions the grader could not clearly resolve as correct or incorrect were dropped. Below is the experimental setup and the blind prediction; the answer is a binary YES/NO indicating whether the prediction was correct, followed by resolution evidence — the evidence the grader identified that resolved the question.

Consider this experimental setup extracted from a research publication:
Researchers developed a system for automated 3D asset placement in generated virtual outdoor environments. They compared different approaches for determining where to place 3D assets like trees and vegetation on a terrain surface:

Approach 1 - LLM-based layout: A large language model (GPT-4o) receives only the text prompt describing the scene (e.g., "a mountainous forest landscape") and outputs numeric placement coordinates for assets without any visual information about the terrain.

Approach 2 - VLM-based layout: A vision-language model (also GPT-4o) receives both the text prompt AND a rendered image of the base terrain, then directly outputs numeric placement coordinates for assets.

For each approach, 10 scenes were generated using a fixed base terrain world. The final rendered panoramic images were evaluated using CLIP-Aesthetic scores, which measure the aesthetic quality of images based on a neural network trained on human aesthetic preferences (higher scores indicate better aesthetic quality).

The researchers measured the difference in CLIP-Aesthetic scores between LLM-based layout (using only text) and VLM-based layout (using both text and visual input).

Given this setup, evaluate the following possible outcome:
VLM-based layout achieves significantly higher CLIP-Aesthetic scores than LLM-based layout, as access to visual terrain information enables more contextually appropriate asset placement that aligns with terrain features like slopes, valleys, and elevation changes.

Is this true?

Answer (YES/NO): NO